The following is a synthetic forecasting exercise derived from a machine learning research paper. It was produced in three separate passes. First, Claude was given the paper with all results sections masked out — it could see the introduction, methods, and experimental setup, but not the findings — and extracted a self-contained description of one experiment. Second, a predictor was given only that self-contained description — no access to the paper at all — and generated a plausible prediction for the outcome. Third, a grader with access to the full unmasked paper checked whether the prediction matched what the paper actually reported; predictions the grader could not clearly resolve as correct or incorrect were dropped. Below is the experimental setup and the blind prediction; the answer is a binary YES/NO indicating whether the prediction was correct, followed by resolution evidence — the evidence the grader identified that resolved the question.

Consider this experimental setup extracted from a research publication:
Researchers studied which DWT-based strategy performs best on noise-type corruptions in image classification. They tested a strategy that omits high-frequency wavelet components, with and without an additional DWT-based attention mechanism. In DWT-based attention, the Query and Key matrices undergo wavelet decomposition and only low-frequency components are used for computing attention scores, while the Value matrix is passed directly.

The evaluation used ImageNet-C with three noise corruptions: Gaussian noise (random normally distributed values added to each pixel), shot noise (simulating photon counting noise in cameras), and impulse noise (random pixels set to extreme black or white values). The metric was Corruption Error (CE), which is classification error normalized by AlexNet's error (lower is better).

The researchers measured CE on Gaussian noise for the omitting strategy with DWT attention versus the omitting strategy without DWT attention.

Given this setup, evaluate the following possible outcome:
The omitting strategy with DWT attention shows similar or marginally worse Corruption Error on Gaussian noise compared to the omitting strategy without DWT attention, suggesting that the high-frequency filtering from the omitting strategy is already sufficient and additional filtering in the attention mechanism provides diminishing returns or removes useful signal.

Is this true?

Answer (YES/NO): NO